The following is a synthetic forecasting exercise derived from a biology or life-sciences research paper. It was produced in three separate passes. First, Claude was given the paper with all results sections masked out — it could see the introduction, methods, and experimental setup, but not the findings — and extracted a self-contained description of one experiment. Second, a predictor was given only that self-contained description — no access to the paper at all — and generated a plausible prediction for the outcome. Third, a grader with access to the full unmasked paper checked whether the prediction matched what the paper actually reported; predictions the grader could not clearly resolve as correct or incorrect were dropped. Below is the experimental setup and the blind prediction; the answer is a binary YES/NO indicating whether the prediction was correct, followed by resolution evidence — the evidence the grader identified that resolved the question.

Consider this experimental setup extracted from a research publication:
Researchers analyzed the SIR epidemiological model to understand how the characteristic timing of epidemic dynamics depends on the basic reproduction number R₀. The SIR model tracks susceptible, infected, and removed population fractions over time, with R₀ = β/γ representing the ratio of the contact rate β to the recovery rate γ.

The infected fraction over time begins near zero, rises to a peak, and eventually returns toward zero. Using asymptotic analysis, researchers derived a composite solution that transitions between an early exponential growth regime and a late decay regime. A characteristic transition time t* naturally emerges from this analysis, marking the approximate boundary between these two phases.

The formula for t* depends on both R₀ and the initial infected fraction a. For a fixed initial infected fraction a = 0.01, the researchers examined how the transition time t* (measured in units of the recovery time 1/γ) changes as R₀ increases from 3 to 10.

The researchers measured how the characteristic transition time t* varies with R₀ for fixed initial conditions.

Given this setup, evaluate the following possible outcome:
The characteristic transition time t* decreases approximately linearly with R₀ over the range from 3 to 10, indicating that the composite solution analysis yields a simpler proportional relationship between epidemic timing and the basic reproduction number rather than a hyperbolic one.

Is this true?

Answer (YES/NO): NO